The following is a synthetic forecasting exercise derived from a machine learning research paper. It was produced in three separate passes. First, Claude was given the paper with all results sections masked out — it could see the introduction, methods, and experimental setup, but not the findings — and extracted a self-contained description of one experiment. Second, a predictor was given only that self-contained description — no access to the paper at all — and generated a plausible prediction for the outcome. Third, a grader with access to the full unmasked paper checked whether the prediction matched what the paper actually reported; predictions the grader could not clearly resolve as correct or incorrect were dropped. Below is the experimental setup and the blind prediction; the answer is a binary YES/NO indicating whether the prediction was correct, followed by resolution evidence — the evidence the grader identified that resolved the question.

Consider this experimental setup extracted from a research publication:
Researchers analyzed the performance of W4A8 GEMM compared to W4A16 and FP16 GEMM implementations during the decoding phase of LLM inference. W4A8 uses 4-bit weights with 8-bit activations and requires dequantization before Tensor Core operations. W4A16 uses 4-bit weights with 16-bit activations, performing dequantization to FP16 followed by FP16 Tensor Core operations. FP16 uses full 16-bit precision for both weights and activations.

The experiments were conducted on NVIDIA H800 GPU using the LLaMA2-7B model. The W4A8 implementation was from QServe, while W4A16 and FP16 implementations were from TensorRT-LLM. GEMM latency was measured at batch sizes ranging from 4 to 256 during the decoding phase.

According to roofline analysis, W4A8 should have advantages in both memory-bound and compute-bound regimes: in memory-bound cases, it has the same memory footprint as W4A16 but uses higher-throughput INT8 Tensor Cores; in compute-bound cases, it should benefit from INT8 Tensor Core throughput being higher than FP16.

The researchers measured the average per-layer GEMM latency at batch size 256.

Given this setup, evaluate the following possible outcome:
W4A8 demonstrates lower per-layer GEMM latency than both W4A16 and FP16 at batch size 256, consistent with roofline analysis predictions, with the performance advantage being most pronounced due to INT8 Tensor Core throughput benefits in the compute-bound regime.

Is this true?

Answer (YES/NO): NO